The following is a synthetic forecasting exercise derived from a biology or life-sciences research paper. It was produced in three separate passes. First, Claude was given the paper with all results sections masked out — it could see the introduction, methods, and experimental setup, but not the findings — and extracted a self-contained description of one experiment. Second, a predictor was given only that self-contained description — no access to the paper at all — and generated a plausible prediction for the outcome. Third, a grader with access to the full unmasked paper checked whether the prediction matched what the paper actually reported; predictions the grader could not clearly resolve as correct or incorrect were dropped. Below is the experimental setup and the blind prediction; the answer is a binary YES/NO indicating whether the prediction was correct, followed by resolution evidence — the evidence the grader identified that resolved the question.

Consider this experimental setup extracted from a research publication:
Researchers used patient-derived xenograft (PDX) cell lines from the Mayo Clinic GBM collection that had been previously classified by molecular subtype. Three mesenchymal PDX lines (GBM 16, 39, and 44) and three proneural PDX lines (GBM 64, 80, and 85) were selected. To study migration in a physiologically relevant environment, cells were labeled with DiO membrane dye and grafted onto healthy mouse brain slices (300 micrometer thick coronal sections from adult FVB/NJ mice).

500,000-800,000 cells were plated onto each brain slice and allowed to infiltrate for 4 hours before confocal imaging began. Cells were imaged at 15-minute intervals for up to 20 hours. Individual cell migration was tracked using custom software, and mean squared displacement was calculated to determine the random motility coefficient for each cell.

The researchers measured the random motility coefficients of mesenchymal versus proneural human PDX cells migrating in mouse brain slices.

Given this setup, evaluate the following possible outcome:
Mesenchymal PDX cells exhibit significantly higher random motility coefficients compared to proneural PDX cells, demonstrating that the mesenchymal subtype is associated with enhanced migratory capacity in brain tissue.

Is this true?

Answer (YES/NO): YES